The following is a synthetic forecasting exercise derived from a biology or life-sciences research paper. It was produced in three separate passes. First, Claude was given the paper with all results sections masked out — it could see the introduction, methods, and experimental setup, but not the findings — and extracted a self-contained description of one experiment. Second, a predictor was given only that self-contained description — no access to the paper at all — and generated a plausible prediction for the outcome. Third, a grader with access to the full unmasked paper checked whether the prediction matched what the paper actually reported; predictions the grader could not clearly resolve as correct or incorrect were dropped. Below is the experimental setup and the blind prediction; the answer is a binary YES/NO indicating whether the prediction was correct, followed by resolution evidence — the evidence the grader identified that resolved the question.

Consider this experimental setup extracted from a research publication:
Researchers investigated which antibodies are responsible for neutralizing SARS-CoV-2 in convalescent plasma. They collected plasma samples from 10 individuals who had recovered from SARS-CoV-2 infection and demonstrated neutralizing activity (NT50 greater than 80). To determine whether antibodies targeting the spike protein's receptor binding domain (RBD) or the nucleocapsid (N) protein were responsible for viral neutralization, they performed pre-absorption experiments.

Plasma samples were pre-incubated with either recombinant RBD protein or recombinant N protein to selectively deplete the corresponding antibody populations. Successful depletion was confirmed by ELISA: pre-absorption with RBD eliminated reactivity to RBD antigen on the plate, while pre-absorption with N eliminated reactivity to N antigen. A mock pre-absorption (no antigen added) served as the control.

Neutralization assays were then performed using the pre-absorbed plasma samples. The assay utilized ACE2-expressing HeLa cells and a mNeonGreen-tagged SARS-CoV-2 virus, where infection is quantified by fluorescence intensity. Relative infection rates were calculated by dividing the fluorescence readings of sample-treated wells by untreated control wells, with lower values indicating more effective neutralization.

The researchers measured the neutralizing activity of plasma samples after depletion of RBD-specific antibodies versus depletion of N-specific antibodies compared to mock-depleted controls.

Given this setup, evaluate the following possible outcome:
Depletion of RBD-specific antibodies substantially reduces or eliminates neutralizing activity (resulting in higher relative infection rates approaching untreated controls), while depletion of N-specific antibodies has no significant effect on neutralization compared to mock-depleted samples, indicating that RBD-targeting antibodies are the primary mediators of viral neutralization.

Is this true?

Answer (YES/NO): YES